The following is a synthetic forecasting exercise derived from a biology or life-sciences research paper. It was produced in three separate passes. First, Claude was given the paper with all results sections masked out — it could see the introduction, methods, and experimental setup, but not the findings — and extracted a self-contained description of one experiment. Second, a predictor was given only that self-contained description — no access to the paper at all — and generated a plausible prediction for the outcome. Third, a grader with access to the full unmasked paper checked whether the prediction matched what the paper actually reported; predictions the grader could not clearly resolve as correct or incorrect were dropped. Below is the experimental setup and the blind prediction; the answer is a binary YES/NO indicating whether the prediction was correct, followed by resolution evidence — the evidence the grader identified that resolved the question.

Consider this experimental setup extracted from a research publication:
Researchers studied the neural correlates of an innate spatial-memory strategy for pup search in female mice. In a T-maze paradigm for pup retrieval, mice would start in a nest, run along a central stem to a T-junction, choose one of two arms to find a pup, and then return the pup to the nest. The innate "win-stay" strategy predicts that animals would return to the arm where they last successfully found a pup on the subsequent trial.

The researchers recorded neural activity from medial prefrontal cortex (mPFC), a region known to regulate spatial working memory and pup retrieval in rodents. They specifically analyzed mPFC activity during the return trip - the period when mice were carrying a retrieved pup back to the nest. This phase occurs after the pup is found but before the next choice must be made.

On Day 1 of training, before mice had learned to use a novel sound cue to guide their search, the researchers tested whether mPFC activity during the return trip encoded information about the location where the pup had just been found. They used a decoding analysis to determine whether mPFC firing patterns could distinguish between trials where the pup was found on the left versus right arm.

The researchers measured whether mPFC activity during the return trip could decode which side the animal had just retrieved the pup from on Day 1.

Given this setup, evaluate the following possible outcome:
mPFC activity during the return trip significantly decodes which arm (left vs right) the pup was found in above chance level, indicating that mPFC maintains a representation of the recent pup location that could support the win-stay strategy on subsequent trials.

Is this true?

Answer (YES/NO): YES